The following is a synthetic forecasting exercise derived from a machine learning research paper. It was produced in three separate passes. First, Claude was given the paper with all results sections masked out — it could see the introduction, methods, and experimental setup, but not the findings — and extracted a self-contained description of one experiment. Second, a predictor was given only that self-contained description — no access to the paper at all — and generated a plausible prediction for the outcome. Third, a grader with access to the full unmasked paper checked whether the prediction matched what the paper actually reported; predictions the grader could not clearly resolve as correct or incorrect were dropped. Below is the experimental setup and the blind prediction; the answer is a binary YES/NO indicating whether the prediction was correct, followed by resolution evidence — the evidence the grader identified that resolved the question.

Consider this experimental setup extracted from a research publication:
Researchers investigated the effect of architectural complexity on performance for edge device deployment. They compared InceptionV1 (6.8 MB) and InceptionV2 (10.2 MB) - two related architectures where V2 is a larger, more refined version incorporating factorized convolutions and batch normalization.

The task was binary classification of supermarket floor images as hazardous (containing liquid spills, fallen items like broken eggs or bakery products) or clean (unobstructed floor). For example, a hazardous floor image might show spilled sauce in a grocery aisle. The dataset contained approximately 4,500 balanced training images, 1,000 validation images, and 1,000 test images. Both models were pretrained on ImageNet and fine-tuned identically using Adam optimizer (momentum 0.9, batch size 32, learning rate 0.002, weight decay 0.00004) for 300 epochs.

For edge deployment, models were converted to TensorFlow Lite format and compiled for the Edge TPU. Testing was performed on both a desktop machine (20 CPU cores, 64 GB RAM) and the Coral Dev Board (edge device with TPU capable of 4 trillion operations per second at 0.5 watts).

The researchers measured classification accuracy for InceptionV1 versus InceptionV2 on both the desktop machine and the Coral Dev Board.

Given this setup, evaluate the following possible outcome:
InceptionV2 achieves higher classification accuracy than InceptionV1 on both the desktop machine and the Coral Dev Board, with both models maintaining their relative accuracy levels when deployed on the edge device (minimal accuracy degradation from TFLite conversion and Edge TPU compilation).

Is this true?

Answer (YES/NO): NO